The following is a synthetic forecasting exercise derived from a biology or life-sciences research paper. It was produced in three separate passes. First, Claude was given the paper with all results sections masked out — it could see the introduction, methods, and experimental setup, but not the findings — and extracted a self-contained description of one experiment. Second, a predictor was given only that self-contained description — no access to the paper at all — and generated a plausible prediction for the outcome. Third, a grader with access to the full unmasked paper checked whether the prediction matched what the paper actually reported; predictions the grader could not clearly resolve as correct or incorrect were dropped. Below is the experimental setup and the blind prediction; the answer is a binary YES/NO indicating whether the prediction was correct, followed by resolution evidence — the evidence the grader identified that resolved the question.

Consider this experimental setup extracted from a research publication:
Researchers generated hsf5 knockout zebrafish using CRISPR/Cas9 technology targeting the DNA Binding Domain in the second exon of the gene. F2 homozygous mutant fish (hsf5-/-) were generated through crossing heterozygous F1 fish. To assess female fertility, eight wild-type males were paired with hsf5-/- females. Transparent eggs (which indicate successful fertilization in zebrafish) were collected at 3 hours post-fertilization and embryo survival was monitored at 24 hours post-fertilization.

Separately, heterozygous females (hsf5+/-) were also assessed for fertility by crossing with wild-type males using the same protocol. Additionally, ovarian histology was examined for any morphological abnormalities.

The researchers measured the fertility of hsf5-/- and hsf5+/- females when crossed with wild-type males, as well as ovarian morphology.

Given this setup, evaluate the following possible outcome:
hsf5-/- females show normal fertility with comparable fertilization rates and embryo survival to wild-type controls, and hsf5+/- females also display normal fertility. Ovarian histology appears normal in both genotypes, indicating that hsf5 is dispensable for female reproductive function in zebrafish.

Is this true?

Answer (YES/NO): YES